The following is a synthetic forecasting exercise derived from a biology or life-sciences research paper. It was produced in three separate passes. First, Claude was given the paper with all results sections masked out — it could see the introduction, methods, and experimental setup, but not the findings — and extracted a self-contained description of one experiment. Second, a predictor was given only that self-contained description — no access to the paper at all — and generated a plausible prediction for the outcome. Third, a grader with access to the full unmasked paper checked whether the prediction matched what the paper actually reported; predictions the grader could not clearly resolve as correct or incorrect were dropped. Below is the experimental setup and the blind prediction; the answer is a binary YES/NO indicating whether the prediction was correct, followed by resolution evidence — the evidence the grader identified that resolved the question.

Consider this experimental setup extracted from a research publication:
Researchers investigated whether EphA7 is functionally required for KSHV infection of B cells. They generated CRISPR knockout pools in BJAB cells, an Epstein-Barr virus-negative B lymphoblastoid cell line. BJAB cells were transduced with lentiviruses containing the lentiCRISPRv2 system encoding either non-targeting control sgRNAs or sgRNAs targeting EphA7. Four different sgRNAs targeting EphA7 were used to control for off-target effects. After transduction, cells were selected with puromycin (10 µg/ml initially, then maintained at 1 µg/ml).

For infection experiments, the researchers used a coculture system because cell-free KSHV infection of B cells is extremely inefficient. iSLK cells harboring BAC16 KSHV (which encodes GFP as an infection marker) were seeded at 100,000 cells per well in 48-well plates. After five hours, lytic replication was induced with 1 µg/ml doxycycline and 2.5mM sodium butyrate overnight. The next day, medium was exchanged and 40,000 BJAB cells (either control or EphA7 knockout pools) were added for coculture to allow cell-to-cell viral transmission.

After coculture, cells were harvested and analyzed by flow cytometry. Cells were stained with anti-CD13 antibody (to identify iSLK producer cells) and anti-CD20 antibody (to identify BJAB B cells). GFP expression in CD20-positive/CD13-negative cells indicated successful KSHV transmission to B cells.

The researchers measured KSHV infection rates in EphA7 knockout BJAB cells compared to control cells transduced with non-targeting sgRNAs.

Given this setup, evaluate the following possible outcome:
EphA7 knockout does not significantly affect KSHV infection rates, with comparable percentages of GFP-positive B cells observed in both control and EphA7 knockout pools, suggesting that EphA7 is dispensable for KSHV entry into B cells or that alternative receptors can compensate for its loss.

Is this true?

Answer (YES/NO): NO